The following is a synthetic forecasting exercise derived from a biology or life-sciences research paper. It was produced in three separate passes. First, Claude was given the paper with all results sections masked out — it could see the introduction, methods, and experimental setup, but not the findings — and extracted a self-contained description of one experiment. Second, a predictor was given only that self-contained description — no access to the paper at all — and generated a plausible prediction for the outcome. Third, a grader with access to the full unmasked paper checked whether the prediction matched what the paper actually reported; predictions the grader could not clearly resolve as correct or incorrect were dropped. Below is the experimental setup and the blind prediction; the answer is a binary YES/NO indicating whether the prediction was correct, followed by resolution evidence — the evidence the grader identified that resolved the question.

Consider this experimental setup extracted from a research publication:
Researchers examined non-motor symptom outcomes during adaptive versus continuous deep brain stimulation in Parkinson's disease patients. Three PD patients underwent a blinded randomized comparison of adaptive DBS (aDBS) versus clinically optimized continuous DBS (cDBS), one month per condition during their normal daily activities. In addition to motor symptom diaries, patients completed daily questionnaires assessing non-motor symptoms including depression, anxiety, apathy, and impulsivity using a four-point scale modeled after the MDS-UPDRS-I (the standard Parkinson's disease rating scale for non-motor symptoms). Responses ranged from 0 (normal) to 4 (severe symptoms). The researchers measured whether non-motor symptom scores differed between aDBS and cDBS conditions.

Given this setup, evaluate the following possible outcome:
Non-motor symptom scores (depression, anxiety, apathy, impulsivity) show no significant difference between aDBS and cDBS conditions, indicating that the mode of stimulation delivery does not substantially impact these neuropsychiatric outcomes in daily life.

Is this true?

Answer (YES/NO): YES